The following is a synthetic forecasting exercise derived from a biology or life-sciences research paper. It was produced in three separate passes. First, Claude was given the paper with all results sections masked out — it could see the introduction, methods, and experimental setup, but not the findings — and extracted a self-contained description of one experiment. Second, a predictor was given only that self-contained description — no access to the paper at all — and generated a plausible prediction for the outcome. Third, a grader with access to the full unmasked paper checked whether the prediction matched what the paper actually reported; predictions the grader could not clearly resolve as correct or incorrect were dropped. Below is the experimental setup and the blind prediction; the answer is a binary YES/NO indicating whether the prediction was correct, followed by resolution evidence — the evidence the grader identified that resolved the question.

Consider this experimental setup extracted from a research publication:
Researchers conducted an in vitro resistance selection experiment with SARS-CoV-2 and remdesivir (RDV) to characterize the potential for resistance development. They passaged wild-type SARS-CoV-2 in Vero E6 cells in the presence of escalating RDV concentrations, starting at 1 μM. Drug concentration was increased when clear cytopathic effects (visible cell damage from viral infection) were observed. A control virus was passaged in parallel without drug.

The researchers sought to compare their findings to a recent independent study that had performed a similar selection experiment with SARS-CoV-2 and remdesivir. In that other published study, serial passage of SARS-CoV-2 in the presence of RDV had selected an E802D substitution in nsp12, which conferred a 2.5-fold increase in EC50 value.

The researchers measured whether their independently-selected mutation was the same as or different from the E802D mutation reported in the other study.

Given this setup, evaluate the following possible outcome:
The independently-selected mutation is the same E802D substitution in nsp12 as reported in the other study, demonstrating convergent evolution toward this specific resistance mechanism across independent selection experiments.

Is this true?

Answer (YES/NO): NO